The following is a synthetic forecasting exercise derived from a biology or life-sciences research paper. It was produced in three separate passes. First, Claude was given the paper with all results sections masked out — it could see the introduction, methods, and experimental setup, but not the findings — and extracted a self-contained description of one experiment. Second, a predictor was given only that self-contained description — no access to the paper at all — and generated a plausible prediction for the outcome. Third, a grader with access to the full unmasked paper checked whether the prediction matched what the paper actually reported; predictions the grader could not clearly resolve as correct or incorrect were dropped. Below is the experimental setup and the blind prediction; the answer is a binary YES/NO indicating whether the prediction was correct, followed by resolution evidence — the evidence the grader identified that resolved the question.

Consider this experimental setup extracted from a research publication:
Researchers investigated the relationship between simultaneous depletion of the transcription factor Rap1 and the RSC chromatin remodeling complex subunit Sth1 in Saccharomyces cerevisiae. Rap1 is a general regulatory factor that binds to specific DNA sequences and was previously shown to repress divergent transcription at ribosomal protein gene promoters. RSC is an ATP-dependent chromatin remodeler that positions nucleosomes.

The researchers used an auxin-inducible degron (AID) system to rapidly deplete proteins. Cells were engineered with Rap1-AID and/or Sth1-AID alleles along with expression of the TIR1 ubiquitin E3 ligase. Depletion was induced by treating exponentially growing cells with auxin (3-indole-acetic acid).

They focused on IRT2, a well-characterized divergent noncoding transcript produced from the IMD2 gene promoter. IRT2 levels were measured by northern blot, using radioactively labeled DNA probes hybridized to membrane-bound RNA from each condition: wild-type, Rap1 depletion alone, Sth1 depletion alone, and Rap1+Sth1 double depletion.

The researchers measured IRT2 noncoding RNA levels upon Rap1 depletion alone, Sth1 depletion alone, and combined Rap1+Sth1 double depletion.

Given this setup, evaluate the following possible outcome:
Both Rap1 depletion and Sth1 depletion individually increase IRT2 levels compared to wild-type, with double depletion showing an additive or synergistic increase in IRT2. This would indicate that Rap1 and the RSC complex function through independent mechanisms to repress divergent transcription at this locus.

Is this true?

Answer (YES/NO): NO